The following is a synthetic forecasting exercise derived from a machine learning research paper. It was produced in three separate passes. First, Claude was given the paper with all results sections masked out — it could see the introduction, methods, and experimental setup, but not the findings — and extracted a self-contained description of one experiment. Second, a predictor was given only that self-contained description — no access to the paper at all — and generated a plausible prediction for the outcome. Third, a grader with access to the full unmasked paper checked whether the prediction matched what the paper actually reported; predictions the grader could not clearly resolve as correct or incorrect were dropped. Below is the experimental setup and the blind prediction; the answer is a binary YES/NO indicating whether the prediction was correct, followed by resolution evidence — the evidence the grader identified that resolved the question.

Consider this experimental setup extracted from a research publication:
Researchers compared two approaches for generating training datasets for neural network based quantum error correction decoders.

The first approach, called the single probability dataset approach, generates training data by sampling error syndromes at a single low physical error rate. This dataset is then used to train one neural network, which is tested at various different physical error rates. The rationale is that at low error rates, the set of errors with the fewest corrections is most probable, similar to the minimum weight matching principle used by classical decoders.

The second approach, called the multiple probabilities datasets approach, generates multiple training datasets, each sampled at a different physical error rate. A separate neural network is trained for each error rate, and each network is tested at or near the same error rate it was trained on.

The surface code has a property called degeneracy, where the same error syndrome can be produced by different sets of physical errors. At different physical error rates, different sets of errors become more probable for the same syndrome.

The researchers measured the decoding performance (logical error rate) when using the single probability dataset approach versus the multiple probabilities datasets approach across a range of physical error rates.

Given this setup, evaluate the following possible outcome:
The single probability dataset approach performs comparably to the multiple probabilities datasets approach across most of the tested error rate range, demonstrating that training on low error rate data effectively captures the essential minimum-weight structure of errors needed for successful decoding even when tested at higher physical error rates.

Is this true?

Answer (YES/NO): NO